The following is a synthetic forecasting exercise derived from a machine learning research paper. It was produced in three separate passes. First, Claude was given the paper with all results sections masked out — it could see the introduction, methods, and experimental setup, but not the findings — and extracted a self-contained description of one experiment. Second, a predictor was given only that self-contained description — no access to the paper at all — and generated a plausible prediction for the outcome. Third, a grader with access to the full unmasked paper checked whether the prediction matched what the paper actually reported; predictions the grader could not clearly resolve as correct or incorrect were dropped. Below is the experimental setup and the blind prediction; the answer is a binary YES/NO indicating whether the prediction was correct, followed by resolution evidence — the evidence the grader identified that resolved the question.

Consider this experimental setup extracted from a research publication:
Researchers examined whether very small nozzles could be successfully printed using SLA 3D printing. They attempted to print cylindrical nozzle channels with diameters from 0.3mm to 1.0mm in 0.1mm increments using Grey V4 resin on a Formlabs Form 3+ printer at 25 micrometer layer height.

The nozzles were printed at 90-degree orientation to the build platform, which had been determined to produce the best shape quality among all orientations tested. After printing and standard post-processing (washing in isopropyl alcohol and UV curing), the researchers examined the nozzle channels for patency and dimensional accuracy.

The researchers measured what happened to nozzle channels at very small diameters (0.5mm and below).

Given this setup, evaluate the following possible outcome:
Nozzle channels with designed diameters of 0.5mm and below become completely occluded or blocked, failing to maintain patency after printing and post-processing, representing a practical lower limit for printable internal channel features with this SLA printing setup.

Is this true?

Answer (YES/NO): YES